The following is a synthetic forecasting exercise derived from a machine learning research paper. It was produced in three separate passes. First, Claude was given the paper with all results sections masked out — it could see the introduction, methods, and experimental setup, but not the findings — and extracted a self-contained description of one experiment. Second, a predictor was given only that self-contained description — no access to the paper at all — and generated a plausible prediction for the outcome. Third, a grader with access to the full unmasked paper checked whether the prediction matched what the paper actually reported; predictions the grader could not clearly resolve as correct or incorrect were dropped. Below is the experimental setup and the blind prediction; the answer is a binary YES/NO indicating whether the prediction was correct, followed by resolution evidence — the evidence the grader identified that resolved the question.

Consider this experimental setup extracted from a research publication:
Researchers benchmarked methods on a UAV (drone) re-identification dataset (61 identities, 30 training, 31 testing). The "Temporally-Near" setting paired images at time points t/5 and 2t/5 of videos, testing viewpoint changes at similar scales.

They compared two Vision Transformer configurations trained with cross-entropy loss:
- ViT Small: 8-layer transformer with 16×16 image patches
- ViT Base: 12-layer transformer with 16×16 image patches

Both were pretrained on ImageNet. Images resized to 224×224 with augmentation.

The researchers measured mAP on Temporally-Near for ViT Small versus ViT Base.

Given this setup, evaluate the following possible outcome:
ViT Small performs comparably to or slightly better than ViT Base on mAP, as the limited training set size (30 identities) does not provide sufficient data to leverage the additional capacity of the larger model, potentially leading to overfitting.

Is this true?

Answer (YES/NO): NO